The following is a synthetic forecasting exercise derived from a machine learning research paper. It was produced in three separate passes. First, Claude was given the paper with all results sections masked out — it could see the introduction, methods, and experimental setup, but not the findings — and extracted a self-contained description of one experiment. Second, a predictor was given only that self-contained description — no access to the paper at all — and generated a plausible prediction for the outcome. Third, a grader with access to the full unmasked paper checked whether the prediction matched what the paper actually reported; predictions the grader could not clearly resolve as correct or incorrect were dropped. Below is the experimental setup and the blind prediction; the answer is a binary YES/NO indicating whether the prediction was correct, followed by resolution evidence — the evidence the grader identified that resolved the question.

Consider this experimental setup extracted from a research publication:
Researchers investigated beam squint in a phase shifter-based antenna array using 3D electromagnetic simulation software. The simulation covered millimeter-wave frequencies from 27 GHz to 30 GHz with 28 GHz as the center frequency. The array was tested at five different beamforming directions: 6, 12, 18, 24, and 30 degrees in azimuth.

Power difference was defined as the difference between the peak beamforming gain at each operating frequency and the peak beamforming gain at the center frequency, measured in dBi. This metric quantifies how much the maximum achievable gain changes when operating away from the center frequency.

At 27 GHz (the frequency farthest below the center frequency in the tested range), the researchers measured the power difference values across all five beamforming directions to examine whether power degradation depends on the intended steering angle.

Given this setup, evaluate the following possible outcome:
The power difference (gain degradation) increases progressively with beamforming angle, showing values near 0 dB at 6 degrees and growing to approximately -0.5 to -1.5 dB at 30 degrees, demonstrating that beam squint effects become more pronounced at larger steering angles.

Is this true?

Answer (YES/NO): NO